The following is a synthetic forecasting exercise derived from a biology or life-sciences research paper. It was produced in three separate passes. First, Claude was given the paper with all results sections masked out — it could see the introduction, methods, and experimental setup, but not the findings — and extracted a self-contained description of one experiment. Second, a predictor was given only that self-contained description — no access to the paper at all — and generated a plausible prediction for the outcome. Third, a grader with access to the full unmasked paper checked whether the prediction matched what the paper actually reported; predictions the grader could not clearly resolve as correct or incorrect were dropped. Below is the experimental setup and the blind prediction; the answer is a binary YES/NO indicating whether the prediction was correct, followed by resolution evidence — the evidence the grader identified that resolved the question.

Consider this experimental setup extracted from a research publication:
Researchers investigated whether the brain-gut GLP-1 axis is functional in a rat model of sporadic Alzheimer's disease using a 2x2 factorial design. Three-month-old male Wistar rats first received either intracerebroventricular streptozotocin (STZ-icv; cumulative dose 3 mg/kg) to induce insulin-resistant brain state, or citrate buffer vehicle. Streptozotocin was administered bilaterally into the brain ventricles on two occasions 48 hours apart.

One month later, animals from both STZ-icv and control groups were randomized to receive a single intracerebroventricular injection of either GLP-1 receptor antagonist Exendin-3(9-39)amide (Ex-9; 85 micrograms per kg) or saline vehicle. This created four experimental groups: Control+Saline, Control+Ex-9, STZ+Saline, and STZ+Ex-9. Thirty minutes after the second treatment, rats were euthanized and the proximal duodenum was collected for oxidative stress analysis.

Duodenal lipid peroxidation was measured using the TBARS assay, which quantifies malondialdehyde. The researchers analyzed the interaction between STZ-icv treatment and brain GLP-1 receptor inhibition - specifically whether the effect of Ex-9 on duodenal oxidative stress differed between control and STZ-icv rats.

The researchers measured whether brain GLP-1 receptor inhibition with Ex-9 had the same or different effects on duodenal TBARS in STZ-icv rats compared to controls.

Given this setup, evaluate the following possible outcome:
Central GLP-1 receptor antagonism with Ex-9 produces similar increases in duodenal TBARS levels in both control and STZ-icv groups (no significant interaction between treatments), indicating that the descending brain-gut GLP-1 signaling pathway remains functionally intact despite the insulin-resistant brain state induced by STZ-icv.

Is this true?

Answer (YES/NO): NO